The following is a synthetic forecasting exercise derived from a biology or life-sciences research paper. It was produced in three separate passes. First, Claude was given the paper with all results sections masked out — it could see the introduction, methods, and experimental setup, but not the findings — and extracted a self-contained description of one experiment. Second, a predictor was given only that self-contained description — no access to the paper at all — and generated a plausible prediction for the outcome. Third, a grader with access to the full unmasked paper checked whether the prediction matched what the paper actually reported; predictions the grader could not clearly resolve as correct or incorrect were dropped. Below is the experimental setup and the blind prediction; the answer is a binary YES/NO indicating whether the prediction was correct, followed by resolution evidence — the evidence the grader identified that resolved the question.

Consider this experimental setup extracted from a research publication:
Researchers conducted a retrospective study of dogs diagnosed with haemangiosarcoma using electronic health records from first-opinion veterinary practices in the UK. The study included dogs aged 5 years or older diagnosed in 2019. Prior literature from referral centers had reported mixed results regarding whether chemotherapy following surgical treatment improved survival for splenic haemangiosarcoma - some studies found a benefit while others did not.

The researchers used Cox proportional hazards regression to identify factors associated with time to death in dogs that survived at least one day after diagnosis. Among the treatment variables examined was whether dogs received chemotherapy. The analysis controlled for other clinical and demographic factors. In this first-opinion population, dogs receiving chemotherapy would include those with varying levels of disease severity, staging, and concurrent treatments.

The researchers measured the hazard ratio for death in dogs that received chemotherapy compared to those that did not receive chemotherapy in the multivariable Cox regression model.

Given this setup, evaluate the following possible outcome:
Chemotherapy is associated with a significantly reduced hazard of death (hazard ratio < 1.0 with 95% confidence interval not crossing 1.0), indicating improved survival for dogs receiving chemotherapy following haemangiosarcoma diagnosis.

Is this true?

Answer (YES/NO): NO